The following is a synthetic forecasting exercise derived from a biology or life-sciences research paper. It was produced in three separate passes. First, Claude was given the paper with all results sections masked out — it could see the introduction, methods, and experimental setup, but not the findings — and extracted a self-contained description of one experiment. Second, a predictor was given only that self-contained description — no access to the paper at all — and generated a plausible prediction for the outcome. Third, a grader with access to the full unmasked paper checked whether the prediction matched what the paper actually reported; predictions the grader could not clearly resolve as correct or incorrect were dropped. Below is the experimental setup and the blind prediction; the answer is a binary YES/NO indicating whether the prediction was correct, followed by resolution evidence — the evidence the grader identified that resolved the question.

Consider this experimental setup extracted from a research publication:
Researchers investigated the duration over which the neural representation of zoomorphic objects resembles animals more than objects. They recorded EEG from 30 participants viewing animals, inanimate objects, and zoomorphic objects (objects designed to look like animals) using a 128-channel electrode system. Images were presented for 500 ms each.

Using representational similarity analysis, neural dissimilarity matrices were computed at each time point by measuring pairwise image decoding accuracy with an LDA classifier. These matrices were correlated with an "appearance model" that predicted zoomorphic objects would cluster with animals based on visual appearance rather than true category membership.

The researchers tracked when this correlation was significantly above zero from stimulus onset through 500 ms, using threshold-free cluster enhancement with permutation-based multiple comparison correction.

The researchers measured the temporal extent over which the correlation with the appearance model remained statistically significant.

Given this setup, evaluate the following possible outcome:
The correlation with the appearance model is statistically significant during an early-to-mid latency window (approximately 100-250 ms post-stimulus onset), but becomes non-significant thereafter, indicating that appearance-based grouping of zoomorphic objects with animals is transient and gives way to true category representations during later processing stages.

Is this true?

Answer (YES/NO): YES